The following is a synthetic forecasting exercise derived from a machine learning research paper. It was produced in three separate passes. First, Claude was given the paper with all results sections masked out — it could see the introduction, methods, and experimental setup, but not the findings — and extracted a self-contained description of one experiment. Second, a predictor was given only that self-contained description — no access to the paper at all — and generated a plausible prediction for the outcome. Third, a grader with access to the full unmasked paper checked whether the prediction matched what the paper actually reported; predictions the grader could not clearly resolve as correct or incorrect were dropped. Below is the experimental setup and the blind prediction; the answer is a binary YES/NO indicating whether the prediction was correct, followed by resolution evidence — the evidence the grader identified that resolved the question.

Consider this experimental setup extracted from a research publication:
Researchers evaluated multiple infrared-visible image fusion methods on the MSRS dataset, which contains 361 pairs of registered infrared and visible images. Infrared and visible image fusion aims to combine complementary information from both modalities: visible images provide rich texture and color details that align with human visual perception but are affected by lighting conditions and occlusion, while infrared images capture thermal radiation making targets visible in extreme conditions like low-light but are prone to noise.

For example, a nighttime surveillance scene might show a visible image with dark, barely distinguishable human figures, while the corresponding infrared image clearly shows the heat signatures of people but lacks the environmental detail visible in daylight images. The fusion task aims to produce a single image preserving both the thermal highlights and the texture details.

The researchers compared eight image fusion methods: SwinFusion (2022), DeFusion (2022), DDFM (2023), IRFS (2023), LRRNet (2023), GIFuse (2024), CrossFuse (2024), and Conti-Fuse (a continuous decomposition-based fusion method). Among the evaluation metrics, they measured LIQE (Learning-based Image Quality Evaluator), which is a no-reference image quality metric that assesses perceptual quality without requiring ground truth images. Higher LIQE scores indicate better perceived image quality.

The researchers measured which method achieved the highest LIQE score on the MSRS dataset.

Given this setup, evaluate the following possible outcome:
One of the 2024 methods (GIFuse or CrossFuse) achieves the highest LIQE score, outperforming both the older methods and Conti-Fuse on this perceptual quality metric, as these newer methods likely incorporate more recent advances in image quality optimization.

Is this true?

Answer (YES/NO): YES